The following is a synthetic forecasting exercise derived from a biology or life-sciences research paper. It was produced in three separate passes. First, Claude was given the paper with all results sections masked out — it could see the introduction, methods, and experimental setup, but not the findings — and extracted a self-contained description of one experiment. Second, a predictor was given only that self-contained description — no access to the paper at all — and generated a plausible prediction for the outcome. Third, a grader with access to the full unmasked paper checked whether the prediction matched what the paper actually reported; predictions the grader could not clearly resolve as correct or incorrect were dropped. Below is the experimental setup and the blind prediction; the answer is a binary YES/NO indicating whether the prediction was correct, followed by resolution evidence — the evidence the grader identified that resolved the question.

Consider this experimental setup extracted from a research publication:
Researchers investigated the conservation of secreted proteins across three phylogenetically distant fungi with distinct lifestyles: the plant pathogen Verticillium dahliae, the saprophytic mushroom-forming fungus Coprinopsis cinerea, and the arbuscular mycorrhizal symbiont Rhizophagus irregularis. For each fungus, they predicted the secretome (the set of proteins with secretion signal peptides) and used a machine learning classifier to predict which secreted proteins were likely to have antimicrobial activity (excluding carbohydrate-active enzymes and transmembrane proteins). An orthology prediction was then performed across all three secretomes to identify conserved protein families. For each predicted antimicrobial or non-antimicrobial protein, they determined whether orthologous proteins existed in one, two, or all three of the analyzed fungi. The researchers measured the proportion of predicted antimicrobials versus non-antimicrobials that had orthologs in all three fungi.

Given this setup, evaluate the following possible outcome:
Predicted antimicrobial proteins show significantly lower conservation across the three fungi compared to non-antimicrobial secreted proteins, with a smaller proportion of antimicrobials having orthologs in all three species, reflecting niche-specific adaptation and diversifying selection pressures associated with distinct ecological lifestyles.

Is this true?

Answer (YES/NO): NO